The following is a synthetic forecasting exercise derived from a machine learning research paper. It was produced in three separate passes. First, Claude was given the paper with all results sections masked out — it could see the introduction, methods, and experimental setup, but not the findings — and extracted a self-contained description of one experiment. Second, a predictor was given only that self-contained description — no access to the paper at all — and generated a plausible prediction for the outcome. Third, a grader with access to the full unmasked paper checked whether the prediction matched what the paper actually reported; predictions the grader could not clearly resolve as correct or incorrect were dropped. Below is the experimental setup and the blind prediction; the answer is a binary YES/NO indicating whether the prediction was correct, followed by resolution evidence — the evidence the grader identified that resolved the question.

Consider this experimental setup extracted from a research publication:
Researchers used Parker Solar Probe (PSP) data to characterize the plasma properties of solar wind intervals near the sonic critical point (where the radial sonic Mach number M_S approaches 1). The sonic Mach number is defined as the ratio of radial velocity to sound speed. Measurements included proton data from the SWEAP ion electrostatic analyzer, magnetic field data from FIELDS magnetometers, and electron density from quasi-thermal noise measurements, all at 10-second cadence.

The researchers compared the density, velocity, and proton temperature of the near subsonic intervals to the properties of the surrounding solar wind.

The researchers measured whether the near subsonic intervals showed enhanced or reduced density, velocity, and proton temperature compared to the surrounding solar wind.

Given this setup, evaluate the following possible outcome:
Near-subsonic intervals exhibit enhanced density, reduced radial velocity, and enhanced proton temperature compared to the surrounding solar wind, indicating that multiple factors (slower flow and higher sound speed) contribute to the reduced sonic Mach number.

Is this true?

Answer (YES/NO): NO